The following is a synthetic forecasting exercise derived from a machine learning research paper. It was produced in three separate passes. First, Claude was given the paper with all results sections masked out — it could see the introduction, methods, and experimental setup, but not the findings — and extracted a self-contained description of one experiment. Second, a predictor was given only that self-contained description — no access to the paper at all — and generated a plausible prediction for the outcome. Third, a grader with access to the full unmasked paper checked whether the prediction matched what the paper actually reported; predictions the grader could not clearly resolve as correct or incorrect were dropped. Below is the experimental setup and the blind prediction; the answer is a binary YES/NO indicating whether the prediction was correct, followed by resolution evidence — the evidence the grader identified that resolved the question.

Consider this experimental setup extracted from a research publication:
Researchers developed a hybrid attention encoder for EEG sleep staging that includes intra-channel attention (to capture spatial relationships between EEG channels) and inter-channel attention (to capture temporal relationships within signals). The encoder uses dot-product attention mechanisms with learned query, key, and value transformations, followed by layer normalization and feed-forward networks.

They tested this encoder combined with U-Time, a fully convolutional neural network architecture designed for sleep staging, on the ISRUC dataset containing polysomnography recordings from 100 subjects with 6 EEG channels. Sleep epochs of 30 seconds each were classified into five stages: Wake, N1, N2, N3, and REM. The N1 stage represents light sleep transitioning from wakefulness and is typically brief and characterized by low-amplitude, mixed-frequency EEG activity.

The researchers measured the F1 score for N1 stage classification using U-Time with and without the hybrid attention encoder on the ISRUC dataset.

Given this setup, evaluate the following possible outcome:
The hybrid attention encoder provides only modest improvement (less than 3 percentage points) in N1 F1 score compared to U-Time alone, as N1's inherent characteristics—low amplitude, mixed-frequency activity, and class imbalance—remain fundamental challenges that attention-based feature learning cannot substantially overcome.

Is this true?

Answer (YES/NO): NO